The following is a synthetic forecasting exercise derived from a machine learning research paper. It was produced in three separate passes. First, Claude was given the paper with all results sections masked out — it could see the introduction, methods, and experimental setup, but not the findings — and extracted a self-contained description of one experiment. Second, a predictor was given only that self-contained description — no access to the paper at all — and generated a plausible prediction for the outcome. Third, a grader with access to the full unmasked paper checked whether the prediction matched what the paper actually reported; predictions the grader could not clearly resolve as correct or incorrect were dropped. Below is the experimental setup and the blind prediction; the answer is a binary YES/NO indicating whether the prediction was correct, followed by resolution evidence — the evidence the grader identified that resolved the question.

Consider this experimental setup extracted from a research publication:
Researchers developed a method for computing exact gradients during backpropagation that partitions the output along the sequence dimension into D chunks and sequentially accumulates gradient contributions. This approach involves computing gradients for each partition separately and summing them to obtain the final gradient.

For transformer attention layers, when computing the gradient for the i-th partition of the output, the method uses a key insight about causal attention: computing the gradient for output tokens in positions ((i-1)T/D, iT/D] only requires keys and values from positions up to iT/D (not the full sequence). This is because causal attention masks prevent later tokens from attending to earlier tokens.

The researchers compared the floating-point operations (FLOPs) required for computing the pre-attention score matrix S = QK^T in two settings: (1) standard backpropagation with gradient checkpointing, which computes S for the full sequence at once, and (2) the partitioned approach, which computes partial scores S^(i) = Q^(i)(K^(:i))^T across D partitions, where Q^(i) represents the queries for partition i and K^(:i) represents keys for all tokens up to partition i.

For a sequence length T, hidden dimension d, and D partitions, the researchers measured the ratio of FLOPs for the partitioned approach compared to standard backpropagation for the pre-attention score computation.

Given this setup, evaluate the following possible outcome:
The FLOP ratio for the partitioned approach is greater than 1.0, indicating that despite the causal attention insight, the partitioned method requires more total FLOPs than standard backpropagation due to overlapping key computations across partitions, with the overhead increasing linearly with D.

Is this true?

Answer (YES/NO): NO